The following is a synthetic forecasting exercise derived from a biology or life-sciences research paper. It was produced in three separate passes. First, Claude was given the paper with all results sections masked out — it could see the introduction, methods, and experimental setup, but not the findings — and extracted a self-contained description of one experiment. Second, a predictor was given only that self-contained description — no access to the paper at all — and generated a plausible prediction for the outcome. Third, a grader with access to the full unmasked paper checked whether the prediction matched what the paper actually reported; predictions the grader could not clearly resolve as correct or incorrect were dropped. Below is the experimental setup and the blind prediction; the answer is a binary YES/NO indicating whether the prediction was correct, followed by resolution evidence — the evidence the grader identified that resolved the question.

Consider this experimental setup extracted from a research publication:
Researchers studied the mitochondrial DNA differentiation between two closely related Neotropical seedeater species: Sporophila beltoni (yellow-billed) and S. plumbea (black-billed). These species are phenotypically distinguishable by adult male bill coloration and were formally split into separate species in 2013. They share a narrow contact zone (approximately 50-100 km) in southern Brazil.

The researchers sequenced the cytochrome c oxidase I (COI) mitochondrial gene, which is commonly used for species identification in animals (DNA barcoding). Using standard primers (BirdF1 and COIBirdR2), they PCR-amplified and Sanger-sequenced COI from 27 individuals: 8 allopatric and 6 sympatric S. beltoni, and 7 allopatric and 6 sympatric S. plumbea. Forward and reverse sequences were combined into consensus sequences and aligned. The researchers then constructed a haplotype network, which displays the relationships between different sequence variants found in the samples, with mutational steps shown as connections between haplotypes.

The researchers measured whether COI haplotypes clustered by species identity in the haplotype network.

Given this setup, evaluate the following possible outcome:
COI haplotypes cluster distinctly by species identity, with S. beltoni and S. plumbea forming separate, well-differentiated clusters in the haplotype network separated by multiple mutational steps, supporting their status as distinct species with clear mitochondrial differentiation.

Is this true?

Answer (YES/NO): NO